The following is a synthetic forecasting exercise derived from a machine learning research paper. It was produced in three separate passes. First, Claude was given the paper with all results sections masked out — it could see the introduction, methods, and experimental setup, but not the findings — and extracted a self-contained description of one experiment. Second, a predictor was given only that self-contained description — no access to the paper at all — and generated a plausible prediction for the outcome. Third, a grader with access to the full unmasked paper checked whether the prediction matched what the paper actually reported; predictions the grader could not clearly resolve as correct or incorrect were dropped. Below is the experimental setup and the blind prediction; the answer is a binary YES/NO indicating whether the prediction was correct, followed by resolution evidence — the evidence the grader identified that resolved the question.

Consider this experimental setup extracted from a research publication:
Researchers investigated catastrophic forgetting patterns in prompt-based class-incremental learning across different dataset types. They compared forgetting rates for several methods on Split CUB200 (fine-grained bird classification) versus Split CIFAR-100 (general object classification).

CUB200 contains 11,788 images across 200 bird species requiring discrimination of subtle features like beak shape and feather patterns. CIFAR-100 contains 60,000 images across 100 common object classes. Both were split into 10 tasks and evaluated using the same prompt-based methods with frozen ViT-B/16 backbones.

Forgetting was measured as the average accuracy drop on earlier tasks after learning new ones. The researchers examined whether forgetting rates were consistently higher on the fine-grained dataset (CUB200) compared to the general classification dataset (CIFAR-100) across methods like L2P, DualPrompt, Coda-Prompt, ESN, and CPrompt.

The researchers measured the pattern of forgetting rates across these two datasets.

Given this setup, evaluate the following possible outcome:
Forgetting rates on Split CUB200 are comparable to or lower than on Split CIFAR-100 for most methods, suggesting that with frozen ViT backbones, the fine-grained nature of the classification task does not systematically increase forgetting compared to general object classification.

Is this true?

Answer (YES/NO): NO